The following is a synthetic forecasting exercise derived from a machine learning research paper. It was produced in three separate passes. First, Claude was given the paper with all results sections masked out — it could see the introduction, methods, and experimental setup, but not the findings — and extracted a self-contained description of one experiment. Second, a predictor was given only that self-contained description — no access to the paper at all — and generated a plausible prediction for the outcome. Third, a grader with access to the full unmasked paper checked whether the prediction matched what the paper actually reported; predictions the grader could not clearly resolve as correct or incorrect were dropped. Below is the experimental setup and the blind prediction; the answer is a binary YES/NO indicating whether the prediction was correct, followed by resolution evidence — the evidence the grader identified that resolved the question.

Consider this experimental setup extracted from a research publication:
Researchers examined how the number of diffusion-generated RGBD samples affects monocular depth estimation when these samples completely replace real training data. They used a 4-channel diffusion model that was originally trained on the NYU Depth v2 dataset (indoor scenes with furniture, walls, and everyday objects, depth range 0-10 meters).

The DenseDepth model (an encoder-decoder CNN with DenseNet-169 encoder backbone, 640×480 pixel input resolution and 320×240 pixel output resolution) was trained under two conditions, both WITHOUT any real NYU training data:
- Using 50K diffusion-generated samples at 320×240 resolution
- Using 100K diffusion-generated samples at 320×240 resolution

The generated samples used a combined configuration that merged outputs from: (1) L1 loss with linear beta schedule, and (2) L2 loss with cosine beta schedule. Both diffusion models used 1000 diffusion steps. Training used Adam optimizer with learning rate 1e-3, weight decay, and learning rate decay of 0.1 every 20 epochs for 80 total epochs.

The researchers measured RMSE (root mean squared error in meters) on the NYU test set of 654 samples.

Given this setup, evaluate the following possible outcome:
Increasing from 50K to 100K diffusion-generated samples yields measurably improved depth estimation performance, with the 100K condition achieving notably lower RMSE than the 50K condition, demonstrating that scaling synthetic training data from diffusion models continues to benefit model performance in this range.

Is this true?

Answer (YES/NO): NO